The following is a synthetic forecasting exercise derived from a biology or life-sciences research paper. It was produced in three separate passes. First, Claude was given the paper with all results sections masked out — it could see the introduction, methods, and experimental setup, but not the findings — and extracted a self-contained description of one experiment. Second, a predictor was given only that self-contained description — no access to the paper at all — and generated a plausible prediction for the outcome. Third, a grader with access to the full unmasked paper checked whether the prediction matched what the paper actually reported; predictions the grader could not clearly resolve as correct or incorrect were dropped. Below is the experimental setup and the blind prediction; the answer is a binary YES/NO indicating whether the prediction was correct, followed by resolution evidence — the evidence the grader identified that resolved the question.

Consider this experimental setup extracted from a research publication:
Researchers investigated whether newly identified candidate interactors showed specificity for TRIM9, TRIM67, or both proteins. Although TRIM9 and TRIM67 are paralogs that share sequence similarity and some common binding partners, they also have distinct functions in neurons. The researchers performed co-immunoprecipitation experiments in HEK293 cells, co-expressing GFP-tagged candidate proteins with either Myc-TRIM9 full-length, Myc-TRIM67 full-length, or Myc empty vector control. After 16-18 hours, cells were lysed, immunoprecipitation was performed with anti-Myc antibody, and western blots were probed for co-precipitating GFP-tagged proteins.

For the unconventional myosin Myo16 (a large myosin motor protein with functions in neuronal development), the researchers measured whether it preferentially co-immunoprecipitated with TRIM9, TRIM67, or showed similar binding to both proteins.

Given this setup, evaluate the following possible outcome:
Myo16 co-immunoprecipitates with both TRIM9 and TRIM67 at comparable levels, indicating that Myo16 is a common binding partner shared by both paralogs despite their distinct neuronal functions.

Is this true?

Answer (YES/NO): NO